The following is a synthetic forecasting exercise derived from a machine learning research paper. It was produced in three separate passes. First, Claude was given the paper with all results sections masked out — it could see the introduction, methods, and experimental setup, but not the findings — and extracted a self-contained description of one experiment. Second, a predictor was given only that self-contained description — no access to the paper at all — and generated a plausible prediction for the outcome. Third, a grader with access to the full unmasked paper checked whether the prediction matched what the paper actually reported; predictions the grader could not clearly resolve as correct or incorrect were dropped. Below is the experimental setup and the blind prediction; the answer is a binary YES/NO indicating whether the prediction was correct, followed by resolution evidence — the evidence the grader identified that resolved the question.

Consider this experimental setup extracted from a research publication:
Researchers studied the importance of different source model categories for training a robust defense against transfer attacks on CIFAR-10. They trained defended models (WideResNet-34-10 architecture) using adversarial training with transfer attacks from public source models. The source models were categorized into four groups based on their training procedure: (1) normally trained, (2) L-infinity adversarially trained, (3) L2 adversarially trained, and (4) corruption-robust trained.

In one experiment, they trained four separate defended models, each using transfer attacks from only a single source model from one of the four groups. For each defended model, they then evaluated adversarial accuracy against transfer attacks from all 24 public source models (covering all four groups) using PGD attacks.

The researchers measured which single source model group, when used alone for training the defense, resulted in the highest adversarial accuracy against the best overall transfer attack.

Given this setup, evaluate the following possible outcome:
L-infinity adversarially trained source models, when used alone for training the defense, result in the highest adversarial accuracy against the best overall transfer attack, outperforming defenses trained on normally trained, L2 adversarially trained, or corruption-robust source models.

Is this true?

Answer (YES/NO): NO